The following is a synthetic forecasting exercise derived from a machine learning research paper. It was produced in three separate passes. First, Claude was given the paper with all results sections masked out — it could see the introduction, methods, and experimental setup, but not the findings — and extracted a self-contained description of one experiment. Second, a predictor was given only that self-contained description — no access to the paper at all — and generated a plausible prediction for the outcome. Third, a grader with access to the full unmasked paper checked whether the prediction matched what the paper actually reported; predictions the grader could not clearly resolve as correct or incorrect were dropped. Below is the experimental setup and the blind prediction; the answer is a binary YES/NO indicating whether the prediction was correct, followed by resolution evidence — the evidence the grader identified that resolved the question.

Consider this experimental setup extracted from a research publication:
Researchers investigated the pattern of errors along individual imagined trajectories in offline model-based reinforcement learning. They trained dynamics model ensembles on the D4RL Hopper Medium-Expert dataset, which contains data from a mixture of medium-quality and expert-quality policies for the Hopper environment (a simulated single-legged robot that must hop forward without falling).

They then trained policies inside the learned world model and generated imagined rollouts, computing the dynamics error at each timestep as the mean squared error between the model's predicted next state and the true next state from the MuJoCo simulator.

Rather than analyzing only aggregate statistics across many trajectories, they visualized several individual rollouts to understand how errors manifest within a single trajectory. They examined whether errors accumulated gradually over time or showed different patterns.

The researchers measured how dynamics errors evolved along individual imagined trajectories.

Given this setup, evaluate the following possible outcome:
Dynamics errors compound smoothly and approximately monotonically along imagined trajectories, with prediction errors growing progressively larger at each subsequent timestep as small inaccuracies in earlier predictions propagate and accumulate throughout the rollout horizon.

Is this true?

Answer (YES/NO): NO